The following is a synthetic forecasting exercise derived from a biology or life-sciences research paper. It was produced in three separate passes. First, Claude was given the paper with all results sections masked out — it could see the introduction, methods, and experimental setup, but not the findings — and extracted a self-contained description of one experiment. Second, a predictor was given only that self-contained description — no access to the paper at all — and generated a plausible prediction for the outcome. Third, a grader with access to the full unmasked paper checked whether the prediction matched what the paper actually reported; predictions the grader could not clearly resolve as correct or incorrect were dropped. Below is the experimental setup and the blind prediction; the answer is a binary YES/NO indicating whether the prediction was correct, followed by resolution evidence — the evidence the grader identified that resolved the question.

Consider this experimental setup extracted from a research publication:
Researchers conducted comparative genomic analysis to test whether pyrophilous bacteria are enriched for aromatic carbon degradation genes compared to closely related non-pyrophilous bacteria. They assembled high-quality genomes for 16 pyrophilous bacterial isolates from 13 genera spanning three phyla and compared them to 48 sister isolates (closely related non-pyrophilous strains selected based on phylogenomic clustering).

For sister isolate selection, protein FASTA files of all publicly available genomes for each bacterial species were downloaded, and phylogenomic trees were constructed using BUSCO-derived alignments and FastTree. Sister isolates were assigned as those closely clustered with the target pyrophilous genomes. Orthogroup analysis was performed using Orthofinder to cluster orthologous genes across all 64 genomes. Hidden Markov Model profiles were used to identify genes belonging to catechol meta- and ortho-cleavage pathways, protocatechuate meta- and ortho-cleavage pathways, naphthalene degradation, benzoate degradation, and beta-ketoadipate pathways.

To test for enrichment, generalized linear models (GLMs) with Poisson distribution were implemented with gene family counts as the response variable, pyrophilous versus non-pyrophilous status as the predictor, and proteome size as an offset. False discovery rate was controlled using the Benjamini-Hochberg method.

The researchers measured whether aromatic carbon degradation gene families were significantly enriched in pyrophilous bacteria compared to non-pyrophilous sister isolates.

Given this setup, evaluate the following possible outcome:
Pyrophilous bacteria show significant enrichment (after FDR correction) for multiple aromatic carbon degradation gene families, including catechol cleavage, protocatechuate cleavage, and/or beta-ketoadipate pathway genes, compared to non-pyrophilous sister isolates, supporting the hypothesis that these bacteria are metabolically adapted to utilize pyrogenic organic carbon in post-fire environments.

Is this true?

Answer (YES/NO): YES